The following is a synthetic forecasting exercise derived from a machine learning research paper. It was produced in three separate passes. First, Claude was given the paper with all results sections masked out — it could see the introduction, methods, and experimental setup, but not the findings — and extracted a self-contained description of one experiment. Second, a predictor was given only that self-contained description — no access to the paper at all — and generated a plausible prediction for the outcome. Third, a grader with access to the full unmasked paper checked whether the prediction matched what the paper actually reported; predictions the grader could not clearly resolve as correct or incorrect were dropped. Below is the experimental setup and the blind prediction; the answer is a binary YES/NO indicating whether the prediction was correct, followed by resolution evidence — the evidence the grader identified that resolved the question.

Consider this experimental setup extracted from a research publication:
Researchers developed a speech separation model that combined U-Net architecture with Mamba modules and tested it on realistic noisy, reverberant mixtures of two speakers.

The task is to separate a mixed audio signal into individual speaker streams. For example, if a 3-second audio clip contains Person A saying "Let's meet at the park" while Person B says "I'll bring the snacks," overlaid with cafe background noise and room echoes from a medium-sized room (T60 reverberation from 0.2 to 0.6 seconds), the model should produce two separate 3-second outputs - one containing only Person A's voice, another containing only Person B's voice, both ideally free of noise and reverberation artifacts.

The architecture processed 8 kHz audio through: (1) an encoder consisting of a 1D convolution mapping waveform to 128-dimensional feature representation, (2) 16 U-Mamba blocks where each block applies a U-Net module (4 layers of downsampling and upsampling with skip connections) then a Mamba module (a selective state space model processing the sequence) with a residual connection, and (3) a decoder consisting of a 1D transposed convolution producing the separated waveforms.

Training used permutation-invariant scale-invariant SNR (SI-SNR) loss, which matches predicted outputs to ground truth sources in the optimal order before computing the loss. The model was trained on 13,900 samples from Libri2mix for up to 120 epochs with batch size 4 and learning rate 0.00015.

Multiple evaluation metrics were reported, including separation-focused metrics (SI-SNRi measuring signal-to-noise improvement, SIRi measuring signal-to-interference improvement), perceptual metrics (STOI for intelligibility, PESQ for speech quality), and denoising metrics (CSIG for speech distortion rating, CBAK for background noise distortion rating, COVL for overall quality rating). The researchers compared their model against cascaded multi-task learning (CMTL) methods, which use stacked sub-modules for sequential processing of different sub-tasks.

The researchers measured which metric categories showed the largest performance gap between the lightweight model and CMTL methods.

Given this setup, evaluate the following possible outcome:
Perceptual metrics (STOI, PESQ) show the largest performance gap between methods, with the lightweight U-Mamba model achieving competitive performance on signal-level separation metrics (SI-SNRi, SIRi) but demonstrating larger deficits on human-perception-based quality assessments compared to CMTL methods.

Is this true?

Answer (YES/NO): NO